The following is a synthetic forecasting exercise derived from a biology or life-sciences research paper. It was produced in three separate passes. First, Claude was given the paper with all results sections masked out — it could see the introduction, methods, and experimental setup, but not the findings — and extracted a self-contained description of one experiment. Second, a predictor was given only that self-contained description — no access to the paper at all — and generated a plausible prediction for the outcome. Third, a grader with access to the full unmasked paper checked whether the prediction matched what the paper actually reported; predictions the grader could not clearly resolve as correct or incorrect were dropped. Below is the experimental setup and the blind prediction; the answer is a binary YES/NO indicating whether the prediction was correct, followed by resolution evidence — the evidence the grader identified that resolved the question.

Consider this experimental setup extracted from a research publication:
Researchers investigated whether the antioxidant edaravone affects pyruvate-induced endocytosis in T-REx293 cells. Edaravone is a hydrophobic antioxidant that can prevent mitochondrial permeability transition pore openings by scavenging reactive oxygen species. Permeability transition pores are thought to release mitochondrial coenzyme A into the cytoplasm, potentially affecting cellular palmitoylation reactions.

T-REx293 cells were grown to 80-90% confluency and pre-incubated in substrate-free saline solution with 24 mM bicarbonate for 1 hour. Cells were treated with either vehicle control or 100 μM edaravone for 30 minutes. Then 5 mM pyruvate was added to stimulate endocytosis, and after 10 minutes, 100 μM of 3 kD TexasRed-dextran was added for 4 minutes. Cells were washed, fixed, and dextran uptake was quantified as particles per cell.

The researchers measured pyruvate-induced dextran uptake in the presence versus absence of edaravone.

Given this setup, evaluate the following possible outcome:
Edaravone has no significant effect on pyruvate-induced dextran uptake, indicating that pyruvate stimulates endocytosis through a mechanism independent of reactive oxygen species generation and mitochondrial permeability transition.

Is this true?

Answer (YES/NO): NO